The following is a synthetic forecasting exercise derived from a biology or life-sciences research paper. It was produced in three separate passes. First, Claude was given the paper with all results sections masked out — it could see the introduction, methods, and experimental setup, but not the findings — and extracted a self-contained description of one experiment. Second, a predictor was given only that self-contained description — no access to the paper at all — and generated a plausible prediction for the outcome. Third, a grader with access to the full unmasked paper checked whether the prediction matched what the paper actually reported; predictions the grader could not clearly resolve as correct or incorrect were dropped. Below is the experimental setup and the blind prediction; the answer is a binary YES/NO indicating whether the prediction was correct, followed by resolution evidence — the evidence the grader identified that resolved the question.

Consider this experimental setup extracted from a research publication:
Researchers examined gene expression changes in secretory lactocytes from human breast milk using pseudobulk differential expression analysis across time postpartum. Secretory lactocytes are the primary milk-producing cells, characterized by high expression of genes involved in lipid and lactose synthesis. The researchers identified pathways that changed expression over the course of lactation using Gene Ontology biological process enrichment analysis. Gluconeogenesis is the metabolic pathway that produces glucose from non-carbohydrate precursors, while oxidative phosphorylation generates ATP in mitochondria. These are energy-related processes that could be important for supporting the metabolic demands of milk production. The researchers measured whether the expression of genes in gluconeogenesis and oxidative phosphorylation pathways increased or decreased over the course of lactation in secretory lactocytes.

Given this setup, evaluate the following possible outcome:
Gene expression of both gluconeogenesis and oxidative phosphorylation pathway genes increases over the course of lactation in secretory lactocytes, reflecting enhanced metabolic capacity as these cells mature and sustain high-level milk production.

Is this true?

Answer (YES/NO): NO